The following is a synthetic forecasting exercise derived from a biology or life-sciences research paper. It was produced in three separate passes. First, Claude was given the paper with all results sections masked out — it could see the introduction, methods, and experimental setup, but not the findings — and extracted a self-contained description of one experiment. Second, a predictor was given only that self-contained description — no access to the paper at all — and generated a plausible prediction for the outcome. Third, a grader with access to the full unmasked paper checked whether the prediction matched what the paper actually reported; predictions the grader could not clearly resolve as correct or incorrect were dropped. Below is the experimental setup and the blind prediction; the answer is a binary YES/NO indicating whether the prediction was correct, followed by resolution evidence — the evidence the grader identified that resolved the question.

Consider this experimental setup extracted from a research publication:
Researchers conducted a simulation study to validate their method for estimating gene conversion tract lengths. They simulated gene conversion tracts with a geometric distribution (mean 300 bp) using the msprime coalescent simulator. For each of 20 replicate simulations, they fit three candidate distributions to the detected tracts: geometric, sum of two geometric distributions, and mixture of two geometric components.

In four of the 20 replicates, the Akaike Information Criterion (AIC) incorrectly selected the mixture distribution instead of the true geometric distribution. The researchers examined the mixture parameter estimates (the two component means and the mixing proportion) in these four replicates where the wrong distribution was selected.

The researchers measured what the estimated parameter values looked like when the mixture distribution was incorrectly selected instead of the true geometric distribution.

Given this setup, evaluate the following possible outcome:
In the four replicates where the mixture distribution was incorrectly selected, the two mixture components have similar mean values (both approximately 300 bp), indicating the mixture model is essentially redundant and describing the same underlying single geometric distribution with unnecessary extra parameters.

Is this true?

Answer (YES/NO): NO